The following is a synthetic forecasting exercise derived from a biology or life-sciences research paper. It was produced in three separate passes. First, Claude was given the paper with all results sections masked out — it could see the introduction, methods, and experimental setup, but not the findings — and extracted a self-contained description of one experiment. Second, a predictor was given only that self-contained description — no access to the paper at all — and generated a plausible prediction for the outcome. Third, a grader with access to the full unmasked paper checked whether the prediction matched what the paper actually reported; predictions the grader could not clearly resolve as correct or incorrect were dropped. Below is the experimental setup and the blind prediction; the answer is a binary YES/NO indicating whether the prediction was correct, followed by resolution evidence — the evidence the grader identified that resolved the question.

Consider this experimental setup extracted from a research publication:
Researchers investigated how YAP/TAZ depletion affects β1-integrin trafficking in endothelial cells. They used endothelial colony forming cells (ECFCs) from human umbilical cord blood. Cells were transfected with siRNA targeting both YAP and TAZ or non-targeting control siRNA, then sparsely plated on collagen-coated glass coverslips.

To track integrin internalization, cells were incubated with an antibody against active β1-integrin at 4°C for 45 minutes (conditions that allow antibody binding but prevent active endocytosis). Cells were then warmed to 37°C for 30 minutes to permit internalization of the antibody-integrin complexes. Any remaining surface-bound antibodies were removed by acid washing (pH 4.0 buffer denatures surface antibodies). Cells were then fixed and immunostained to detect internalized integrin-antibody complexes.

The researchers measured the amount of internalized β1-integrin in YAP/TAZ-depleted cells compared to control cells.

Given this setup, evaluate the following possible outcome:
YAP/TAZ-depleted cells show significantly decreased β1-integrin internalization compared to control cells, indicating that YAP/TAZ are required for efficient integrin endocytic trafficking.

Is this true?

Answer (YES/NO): NO